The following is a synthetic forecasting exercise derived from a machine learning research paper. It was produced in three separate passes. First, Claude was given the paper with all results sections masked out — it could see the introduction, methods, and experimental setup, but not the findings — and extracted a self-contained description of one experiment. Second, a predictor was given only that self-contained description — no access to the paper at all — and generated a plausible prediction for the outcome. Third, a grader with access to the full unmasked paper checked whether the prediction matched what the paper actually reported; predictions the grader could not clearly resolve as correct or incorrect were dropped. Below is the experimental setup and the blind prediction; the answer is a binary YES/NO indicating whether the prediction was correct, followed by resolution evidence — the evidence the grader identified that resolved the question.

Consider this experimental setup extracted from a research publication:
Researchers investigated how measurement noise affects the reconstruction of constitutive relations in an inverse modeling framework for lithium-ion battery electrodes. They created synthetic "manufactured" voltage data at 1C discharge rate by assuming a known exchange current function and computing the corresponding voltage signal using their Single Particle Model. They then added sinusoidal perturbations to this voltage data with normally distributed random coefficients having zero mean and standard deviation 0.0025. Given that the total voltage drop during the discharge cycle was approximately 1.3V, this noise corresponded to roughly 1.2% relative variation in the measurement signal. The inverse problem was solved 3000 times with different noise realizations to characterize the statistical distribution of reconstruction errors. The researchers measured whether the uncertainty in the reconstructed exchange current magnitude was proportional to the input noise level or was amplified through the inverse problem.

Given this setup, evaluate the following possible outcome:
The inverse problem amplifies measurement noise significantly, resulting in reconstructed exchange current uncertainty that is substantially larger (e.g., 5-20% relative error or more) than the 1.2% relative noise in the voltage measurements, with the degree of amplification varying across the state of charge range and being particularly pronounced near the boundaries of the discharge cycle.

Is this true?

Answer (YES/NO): YES